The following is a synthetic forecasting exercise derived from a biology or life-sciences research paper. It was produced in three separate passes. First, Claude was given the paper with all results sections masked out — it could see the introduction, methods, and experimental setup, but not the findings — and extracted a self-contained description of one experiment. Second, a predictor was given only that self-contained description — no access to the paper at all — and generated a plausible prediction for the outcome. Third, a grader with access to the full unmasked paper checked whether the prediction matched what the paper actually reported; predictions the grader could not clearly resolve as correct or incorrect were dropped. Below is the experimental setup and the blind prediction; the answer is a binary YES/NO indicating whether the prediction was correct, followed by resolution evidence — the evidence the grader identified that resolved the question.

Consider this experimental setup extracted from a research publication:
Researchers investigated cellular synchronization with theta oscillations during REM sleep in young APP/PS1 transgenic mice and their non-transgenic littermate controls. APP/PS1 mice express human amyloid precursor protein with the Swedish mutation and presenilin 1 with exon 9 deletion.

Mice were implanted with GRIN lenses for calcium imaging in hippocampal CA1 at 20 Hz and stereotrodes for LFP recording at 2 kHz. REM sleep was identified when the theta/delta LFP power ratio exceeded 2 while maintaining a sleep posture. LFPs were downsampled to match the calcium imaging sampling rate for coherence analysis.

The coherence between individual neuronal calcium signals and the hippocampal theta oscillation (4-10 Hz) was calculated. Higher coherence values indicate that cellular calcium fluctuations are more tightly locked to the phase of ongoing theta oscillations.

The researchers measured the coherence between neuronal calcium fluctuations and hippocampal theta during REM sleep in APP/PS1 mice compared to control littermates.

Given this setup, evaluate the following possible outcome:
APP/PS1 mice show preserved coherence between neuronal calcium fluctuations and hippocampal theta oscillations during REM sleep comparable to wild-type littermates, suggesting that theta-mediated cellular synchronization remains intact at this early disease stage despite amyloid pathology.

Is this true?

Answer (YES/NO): YES